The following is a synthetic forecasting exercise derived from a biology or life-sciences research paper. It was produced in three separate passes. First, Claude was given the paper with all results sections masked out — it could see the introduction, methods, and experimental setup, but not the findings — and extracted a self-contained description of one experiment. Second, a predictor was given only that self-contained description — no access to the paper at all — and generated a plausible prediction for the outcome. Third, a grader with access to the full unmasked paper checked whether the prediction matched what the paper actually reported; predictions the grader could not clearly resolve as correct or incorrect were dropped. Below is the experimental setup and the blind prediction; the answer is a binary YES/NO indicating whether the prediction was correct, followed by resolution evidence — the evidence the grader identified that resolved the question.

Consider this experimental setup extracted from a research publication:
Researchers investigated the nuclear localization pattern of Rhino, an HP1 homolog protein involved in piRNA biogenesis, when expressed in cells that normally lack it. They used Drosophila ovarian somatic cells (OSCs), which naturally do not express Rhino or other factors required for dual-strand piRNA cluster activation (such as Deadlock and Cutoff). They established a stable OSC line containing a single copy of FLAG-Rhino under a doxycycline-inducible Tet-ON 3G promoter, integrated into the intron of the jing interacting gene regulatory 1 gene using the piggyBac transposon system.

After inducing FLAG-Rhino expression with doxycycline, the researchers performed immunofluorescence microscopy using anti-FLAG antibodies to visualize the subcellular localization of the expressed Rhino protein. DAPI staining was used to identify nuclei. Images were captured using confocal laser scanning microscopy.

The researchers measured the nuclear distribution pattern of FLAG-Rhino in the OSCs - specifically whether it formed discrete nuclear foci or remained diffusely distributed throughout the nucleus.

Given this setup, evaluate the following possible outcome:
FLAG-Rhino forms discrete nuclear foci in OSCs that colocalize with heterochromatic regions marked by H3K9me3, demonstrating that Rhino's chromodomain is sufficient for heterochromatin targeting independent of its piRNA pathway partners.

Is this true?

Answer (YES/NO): NO